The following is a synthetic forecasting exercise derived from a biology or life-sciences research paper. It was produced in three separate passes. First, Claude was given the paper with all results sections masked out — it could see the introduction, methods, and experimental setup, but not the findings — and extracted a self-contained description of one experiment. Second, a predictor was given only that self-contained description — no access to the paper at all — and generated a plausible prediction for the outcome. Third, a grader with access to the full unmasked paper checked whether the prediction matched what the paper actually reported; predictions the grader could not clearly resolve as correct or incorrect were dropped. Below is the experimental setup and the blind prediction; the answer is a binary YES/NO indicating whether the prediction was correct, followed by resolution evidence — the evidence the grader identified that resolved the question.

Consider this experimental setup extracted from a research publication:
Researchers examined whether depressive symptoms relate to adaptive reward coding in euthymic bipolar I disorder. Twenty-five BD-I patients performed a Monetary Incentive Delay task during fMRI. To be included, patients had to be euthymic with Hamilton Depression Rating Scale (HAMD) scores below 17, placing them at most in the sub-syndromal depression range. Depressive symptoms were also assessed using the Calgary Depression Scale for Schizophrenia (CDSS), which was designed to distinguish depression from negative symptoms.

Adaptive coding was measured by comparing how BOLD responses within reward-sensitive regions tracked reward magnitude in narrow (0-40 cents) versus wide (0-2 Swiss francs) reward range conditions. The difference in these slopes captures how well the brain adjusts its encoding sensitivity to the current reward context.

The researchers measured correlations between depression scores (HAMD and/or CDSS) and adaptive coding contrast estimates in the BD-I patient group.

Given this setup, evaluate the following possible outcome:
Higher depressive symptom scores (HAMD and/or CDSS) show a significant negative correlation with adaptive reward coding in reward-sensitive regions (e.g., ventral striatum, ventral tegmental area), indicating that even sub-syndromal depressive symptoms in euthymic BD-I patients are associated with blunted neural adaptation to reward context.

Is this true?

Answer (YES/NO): NO